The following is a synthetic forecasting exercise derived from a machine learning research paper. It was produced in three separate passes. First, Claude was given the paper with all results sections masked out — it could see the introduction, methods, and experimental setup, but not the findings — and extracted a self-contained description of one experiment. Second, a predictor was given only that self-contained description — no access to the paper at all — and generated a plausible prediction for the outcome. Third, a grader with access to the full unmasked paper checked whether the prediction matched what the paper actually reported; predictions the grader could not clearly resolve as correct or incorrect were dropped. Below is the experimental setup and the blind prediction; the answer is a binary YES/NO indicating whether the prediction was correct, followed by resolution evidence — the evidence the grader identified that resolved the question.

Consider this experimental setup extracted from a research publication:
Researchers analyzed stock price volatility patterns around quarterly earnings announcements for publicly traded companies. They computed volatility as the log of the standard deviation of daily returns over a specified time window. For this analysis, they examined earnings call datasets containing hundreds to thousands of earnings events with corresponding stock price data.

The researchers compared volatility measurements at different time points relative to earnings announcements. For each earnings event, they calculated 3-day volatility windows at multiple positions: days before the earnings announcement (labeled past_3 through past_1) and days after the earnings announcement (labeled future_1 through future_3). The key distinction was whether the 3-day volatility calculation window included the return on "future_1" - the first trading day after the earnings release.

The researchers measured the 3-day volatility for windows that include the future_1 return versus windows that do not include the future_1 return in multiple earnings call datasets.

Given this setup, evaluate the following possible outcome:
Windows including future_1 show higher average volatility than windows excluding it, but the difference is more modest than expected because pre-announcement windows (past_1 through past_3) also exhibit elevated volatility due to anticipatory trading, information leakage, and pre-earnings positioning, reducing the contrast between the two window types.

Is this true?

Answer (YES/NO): NO